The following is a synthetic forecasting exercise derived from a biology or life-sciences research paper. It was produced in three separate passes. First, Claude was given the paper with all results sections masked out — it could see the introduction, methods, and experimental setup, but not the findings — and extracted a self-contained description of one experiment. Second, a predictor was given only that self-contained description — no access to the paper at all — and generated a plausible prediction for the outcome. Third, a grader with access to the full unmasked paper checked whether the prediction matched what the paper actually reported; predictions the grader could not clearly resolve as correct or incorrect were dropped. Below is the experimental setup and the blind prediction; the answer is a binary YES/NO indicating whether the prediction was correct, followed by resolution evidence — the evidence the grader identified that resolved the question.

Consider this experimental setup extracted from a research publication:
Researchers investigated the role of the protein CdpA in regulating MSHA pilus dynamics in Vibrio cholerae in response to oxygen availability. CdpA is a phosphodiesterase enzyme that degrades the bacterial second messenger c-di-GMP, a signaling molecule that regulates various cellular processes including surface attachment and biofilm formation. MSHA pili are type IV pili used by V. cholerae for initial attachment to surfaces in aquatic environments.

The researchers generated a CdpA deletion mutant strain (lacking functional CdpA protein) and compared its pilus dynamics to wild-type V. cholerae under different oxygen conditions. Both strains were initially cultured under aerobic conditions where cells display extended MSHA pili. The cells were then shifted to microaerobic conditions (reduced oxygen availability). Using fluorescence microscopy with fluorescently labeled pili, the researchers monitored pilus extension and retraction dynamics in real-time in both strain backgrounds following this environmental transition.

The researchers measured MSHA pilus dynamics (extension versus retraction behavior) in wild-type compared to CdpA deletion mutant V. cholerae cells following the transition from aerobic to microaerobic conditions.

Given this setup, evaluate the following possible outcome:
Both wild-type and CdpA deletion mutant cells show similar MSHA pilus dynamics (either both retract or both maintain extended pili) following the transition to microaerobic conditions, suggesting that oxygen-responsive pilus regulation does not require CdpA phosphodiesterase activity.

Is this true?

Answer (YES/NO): NO